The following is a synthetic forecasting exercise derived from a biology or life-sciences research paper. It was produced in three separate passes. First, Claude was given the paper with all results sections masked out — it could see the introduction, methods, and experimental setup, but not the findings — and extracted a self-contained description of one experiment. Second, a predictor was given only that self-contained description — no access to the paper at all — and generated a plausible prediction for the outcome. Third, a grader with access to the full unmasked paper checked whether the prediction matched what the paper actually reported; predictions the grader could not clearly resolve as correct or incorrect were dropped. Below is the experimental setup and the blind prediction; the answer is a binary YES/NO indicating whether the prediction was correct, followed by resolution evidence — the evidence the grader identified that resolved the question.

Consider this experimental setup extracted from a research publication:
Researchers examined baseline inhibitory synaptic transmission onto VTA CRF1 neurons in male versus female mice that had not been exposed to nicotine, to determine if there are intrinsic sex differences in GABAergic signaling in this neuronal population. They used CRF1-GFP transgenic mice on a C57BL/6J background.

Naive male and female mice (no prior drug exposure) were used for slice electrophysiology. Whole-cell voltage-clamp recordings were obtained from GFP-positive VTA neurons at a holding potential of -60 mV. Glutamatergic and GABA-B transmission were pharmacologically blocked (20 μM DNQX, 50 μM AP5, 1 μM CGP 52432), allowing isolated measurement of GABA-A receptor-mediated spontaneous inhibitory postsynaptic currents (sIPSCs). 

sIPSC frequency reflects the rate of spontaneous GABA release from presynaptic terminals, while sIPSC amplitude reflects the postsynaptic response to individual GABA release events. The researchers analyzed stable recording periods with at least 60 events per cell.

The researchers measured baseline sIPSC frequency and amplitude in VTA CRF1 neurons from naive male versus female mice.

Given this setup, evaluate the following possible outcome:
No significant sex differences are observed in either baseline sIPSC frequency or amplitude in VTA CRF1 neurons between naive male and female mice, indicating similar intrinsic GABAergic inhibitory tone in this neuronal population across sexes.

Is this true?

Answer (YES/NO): NO